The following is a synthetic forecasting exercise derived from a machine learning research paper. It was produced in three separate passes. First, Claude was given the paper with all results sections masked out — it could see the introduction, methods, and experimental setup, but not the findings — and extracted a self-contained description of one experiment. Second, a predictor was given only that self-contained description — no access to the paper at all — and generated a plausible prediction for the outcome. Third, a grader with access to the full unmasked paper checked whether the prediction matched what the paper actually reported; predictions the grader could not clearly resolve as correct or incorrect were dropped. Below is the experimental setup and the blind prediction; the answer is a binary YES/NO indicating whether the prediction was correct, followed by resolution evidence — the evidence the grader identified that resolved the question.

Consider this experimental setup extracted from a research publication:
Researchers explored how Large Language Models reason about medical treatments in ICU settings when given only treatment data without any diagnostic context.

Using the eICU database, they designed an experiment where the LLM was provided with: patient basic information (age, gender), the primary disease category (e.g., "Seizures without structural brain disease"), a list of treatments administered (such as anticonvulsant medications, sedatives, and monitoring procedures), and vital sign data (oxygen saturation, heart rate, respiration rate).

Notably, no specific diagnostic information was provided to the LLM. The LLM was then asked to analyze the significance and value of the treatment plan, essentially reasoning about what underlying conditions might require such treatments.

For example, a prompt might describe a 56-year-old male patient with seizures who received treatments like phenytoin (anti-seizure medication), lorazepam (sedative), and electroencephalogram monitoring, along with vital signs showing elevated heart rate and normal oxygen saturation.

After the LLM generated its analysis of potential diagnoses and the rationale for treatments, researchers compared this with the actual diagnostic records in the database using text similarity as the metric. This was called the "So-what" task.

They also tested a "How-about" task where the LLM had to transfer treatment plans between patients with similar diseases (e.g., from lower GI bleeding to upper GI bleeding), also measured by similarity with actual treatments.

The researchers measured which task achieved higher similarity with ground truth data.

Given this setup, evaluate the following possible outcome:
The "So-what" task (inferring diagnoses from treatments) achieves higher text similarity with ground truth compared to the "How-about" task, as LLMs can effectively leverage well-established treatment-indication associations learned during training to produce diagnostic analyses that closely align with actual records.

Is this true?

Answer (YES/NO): NO